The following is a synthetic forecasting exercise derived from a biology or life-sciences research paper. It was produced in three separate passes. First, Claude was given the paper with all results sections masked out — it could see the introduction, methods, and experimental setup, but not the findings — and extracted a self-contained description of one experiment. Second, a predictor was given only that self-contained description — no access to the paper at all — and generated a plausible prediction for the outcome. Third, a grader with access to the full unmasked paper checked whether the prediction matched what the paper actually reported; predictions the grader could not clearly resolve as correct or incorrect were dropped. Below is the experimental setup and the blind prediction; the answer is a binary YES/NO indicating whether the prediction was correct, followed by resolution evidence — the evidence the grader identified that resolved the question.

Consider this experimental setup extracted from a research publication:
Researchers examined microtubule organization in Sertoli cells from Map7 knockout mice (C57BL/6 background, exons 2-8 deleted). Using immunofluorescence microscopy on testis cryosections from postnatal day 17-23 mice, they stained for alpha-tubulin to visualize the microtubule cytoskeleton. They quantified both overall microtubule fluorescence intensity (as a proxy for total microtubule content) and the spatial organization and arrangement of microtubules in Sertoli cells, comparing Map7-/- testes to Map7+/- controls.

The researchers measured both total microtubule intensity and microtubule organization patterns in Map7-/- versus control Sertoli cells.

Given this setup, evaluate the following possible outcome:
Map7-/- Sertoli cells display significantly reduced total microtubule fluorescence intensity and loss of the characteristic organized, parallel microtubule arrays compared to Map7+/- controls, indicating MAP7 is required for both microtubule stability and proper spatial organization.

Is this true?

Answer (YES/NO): NO